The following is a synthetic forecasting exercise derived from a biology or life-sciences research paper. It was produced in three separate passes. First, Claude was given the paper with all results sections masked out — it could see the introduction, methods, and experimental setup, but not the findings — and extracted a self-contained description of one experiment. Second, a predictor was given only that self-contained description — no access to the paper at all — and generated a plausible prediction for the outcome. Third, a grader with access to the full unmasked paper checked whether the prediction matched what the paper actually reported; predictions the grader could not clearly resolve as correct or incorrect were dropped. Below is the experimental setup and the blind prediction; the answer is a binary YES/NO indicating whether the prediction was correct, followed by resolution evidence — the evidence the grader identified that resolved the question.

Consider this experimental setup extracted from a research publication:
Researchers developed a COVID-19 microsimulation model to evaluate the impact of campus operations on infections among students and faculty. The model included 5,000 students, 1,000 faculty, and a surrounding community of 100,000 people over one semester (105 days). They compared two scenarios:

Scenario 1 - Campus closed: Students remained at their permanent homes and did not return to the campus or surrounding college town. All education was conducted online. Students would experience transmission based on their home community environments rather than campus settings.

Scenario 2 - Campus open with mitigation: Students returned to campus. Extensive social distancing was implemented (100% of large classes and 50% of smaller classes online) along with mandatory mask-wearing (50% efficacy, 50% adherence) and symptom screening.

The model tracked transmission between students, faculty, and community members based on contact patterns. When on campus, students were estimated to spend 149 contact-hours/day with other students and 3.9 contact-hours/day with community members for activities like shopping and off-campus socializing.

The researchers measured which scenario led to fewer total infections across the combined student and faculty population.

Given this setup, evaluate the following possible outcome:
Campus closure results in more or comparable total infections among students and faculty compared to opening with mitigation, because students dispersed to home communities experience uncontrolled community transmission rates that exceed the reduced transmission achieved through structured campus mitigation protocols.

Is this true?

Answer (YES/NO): NO